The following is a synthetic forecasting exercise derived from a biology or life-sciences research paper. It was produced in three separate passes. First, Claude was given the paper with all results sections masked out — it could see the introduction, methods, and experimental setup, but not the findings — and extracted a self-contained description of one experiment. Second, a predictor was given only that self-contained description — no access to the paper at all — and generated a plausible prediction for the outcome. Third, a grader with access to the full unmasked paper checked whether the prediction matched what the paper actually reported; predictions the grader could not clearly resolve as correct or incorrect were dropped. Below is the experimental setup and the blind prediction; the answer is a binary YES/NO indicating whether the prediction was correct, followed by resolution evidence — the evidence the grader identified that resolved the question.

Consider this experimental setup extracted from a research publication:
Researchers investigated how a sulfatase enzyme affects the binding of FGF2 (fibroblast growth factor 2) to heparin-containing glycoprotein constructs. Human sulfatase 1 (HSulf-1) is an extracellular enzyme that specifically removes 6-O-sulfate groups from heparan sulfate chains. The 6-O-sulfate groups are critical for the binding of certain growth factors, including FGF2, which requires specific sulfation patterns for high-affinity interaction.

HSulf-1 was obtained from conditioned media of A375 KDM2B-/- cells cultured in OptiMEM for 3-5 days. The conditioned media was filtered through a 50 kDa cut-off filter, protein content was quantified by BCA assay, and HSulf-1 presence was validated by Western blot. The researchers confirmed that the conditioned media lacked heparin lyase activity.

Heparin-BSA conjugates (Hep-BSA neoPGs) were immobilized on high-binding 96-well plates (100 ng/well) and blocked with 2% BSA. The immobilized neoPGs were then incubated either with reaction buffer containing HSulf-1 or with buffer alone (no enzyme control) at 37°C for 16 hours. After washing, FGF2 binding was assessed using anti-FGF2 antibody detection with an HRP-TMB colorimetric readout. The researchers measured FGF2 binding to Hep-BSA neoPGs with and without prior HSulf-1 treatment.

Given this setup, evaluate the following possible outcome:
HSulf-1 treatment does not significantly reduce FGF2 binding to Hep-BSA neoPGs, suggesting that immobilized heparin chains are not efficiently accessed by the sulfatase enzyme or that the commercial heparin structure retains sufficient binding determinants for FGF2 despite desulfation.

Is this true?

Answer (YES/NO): YES